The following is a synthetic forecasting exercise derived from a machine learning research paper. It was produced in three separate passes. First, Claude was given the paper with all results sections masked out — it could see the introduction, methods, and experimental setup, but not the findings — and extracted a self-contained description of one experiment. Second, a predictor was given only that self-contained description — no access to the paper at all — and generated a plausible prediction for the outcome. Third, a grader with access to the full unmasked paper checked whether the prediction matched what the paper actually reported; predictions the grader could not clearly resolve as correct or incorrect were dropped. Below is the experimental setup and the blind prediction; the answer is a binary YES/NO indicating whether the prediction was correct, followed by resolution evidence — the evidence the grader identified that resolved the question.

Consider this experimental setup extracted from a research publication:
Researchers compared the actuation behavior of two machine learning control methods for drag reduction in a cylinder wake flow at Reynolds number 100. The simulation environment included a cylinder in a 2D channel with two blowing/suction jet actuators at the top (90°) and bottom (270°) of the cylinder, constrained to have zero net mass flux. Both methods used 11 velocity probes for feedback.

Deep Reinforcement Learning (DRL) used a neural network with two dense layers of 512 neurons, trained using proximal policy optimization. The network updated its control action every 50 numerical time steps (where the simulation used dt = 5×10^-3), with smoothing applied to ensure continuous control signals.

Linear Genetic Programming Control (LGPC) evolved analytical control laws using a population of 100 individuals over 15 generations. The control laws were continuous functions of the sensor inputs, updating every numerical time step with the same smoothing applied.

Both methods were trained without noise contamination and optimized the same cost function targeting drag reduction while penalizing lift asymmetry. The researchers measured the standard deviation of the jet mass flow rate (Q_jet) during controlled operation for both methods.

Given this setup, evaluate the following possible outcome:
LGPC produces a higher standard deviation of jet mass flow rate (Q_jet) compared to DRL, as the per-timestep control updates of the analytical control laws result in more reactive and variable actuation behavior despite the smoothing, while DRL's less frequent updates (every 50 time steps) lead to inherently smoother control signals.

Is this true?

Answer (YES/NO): YES